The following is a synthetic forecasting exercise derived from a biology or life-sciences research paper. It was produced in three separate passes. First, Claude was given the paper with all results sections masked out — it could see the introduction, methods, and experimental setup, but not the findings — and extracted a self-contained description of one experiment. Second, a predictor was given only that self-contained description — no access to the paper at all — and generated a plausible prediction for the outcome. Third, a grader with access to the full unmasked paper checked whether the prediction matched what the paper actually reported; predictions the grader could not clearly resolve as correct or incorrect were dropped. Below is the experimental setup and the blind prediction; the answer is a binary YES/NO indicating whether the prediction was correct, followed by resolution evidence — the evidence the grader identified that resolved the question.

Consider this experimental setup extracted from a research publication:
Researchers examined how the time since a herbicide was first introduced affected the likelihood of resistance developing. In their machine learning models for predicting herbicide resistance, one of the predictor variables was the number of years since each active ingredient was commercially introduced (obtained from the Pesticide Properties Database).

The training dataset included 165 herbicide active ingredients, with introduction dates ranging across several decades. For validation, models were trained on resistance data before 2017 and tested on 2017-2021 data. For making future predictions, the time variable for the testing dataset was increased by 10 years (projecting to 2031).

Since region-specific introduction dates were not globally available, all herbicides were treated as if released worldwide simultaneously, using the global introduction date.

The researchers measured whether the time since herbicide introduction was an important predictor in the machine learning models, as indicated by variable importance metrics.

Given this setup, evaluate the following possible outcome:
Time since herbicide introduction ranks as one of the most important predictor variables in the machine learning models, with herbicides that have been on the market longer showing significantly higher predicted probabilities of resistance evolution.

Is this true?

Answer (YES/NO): NO